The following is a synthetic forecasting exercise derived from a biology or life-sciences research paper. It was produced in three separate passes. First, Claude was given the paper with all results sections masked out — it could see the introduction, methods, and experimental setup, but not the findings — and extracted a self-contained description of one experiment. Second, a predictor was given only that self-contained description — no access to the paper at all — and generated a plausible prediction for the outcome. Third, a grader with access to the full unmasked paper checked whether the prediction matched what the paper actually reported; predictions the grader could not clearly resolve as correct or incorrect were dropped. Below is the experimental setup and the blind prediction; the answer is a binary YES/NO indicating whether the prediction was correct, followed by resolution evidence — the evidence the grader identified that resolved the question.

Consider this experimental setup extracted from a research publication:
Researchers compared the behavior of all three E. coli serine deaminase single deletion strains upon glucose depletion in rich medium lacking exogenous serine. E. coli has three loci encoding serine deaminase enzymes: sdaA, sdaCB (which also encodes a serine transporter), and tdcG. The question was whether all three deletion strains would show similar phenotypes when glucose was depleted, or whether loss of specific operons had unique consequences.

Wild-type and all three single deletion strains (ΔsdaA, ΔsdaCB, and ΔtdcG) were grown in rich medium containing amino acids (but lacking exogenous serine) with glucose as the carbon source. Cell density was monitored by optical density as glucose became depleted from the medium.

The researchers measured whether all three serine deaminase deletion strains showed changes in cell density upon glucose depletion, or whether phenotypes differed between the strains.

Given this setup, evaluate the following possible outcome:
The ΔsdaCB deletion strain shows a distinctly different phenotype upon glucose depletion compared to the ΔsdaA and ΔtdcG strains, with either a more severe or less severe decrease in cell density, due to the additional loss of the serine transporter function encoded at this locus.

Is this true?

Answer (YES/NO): YES